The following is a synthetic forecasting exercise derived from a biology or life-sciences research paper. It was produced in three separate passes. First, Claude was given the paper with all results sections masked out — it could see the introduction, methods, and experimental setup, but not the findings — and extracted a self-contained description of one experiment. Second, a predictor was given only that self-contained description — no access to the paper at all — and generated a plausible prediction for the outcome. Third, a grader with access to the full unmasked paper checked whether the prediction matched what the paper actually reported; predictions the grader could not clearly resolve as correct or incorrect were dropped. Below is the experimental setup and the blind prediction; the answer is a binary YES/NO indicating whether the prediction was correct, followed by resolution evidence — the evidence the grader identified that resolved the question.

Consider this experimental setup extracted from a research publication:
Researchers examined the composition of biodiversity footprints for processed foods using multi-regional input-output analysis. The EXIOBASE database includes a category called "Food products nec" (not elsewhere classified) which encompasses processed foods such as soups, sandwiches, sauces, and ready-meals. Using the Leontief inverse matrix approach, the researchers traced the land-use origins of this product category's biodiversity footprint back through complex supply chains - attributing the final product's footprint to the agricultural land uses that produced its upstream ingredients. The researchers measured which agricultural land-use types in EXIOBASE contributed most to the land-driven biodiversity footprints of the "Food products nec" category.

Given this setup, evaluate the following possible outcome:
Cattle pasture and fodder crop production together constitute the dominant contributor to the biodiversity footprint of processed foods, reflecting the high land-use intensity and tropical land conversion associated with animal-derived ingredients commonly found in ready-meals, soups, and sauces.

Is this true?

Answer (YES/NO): NO